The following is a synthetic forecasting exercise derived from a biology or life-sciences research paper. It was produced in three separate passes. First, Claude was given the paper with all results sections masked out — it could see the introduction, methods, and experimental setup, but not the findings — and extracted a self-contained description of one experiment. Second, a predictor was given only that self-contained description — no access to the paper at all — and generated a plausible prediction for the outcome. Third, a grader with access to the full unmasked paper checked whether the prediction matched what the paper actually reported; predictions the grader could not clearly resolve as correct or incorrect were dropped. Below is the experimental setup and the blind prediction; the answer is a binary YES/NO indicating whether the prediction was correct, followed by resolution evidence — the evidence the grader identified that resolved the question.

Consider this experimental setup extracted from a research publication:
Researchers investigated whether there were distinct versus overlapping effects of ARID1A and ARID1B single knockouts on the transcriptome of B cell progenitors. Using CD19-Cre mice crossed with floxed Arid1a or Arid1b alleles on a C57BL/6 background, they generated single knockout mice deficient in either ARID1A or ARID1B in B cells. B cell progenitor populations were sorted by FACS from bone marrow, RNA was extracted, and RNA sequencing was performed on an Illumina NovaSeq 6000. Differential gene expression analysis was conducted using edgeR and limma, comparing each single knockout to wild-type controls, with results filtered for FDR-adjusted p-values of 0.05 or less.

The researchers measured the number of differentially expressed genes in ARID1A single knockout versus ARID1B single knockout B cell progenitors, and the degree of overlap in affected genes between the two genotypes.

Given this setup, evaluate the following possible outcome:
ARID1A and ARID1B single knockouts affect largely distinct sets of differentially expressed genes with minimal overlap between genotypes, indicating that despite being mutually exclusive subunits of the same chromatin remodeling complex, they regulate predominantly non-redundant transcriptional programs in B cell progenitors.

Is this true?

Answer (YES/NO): NO